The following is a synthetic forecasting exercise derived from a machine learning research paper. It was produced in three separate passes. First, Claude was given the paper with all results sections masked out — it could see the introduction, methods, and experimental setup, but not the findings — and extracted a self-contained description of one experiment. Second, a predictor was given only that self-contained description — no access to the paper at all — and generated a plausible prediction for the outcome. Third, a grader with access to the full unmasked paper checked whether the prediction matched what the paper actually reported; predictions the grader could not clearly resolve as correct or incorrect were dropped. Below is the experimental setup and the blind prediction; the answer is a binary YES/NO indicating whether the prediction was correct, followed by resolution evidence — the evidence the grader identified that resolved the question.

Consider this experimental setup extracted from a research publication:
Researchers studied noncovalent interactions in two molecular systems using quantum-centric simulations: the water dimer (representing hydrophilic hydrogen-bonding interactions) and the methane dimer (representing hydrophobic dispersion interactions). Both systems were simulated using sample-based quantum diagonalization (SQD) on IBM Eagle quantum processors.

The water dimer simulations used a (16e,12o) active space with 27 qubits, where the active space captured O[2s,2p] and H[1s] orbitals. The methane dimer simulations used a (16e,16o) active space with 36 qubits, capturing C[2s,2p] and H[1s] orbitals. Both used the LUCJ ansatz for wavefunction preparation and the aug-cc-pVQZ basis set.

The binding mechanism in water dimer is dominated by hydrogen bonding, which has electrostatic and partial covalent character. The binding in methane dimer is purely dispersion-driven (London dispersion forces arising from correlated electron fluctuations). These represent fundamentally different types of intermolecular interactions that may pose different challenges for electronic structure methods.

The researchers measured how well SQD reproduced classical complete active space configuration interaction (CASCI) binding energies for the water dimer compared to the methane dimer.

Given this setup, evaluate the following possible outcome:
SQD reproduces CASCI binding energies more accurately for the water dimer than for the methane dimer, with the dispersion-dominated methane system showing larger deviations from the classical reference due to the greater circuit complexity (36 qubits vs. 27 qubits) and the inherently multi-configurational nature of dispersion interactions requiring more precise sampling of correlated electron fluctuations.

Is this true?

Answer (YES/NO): YES